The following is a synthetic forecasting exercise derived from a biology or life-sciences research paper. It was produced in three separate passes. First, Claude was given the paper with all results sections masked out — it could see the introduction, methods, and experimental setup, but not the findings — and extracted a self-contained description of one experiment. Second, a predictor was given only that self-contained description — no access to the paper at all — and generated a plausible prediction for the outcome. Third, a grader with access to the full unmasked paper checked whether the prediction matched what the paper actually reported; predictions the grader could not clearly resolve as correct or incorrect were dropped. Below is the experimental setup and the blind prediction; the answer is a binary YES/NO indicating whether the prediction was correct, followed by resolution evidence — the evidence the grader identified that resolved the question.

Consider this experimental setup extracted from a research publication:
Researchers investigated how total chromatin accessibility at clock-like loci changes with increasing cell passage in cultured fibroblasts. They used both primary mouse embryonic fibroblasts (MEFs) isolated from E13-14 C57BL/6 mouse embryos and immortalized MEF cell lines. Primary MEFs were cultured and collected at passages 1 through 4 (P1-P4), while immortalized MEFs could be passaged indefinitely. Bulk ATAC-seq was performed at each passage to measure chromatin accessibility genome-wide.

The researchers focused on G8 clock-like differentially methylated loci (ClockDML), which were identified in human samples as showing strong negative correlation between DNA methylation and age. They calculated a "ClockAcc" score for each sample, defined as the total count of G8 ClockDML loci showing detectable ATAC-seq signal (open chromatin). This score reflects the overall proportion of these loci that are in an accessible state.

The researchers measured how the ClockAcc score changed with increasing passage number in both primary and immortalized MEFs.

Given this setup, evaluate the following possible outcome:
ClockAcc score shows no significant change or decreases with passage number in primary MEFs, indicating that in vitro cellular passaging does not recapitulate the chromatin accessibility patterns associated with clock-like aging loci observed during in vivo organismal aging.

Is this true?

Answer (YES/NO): NO